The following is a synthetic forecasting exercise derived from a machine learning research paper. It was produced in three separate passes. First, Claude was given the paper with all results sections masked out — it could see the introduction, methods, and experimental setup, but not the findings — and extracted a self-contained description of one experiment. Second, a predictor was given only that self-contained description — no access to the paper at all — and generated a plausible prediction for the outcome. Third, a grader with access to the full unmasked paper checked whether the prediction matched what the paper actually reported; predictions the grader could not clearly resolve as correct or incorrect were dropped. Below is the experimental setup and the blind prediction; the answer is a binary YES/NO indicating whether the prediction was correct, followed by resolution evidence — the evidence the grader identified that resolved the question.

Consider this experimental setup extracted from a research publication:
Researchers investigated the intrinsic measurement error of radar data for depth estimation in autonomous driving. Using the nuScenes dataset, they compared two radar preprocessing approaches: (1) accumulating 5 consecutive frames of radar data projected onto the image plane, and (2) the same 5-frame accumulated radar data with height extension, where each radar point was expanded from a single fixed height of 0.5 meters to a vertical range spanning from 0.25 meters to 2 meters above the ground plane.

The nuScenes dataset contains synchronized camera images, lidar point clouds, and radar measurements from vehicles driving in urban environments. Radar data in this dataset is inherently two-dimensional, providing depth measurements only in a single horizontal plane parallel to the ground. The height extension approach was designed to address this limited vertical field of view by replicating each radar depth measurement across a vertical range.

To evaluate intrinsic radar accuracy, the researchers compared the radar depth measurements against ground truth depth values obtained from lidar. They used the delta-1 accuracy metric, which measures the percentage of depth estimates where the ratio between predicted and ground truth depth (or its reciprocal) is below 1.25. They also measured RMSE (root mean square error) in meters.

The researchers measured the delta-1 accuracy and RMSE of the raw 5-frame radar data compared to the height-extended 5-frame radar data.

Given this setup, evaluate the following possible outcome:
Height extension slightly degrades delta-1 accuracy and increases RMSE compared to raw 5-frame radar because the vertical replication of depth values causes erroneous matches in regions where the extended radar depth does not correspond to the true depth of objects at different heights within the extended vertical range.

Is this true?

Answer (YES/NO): NO